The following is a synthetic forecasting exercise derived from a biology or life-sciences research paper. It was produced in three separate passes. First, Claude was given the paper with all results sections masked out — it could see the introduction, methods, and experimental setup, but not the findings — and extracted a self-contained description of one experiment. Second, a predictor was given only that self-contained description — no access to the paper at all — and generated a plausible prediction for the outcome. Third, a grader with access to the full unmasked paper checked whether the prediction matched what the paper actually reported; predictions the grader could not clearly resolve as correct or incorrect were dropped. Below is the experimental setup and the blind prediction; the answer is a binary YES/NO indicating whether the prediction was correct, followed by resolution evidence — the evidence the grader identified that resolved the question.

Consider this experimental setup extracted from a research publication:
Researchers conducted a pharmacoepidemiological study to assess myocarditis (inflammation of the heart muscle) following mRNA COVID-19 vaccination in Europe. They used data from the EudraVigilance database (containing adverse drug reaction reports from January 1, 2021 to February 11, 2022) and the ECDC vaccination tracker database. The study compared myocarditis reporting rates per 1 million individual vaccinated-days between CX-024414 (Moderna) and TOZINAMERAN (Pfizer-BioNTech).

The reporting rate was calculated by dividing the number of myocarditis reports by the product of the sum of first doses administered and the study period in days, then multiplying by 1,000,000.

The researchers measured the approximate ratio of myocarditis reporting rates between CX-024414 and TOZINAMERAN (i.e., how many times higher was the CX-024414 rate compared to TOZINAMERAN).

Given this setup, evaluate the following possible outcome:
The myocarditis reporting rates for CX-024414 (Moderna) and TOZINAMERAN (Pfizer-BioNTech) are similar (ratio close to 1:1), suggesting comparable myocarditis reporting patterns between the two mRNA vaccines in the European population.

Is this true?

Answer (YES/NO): NO